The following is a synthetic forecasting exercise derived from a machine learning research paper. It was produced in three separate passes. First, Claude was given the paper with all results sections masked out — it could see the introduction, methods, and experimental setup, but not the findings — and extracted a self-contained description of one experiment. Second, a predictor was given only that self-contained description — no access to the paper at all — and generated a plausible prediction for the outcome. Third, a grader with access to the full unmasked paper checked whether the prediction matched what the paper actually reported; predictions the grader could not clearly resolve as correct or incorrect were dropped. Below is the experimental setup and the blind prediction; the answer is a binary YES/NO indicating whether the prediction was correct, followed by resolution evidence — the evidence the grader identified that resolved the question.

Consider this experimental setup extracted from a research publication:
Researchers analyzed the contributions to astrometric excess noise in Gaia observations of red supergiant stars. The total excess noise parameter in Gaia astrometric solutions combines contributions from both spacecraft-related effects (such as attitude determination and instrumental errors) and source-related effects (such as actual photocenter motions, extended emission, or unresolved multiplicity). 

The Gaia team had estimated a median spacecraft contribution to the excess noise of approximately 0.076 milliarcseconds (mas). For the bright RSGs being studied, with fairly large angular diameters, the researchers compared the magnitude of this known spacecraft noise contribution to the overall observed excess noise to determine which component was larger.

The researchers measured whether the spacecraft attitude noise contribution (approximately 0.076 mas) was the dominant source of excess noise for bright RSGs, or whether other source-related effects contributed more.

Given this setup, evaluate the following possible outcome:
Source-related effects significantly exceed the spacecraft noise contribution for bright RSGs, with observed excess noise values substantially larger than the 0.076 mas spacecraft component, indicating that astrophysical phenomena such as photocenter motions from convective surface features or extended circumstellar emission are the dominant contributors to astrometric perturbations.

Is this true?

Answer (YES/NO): NO